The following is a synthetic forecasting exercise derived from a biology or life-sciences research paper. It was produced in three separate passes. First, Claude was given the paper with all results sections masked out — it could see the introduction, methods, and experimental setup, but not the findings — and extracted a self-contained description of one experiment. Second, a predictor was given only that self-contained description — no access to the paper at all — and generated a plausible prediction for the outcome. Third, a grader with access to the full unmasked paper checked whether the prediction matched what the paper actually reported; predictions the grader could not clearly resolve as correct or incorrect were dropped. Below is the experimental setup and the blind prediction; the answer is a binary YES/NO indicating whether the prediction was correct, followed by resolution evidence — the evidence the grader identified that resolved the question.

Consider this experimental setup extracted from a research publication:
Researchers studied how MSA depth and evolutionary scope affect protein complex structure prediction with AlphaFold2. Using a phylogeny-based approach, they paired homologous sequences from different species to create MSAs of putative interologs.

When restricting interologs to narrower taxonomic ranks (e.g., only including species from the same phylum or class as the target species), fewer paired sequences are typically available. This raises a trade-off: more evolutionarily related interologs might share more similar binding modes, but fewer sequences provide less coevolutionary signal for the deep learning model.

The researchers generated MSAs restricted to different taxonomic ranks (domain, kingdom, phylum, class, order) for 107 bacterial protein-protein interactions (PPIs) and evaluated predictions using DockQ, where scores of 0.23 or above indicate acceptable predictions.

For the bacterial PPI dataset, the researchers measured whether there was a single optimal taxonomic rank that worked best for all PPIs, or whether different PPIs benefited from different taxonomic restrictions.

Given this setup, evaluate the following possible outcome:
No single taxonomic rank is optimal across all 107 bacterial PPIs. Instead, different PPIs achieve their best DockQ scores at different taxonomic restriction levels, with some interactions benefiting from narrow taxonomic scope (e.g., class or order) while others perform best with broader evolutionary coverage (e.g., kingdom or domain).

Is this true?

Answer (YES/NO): YES